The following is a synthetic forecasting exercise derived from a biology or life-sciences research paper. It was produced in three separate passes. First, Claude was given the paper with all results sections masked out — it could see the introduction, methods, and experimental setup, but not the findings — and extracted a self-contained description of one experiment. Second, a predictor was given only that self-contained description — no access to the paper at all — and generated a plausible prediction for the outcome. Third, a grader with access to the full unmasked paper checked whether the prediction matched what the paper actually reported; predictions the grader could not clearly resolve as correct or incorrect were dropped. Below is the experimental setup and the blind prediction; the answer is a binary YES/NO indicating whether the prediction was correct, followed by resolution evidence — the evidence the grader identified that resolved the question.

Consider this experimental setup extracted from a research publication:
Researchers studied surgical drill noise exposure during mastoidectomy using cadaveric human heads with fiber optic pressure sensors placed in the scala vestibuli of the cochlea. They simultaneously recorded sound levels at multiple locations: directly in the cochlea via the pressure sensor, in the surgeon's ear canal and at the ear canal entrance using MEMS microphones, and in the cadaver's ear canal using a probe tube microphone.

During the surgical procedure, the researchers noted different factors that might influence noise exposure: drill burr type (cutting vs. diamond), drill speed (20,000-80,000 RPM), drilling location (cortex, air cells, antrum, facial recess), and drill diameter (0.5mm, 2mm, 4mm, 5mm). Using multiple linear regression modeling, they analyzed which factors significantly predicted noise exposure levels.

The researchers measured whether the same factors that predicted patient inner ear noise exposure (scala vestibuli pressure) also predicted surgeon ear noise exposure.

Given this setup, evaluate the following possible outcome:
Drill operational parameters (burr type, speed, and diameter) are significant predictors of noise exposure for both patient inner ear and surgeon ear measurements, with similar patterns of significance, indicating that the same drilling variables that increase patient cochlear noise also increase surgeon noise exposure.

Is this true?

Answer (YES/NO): NO